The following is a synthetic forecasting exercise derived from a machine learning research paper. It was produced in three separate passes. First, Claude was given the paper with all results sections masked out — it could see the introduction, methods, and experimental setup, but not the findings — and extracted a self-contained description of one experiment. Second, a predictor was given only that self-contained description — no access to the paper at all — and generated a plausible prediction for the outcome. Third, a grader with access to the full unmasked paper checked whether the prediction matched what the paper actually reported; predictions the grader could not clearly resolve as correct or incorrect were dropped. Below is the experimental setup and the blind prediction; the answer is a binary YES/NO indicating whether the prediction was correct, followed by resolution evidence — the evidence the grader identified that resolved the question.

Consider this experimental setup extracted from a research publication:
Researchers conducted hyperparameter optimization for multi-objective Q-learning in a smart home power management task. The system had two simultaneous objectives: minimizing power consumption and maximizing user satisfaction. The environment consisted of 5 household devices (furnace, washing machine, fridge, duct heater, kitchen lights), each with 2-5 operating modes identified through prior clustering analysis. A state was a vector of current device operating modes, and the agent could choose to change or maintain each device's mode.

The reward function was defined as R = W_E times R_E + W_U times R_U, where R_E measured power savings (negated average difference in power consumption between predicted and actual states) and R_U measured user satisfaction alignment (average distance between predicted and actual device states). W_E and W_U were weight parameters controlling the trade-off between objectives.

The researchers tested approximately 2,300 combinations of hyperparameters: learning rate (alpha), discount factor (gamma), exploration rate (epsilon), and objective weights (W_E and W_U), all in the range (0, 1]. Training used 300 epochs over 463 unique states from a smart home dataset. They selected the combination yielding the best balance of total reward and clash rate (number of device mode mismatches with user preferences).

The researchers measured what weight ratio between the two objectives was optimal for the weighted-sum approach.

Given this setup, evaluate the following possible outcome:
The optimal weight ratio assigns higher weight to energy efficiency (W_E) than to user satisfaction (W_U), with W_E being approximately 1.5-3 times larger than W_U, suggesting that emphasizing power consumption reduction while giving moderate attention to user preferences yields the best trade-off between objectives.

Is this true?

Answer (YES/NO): YES